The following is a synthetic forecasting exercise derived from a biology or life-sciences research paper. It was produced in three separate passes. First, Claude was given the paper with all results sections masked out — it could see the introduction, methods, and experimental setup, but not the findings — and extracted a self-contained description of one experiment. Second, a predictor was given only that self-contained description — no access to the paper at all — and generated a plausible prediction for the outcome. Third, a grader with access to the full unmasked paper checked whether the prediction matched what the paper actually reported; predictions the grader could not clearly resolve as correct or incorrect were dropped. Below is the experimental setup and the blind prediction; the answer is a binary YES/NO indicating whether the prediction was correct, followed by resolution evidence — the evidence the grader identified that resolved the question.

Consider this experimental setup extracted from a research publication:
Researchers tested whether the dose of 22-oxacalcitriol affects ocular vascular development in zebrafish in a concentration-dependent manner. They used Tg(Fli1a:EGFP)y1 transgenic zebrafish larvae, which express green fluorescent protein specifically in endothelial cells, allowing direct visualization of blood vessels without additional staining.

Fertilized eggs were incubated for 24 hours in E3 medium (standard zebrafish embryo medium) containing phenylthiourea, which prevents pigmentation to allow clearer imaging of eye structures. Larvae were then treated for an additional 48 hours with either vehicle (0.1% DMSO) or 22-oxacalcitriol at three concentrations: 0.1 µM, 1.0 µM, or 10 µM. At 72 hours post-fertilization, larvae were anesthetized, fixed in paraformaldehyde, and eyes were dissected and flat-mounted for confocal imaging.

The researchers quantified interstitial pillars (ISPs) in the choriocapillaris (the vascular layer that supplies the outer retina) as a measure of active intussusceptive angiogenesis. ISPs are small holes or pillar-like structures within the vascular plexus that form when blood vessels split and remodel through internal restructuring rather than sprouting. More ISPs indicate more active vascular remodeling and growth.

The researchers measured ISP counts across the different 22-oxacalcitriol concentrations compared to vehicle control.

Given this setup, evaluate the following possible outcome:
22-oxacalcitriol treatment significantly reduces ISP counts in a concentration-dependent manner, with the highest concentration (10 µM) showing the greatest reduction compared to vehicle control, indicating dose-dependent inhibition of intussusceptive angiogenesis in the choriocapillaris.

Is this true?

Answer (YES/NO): NO